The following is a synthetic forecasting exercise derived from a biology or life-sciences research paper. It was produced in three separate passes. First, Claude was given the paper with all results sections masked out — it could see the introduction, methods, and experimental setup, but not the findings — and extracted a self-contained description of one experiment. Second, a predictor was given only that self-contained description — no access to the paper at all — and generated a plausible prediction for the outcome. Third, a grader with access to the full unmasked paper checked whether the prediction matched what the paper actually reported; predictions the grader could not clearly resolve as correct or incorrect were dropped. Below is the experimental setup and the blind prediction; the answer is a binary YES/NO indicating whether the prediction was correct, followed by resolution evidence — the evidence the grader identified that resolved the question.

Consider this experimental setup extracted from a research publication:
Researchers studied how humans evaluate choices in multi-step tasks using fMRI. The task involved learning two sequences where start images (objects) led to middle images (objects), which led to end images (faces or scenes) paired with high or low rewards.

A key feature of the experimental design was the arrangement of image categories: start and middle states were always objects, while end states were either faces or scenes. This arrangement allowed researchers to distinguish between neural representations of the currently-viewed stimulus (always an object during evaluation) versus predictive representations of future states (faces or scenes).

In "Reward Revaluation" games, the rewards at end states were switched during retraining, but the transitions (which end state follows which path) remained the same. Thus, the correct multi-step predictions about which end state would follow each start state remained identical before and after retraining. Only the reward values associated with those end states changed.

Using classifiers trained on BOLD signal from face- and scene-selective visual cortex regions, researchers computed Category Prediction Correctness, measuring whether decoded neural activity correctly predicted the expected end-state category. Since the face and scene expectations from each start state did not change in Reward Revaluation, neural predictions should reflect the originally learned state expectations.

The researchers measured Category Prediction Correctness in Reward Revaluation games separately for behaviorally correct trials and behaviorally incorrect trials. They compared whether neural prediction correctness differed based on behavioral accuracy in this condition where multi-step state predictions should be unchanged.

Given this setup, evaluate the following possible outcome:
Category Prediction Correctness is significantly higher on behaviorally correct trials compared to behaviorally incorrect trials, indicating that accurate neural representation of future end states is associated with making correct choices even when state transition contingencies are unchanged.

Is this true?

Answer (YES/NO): NO